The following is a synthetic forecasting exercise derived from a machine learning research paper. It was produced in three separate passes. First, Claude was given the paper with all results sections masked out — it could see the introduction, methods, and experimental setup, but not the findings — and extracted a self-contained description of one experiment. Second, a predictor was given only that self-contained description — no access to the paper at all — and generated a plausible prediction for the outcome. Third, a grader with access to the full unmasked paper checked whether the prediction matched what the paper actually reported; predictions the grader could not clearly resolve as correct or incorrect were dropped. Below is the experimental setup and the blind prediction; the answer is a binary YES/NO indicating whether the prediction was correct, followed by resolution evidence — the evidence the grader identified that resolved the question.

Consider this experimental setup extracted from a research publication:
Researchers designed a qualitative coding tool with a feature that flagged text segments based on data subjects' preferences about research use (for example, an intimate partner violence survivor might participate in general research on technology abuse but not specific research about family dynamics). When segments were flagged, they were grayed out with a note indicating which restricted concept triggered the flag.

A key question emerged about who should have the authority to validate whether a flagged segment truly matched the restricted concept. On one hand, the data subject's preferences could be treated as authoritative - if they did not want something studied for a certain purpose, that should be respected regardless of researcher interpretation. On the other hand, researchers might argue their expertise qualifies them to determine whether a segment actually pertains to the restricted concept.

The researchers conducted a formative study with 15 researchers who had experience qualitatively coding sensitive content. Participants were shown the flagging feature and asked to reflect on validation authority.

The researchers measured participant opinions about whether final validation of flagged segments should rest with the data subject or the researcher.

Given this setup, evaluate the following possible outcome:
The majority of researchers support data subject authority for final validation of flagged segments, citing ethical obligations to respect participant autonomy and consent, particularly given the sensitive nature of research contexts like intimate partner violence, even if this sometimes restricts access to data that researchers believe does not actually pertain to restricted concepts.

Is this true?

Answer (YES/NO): NO